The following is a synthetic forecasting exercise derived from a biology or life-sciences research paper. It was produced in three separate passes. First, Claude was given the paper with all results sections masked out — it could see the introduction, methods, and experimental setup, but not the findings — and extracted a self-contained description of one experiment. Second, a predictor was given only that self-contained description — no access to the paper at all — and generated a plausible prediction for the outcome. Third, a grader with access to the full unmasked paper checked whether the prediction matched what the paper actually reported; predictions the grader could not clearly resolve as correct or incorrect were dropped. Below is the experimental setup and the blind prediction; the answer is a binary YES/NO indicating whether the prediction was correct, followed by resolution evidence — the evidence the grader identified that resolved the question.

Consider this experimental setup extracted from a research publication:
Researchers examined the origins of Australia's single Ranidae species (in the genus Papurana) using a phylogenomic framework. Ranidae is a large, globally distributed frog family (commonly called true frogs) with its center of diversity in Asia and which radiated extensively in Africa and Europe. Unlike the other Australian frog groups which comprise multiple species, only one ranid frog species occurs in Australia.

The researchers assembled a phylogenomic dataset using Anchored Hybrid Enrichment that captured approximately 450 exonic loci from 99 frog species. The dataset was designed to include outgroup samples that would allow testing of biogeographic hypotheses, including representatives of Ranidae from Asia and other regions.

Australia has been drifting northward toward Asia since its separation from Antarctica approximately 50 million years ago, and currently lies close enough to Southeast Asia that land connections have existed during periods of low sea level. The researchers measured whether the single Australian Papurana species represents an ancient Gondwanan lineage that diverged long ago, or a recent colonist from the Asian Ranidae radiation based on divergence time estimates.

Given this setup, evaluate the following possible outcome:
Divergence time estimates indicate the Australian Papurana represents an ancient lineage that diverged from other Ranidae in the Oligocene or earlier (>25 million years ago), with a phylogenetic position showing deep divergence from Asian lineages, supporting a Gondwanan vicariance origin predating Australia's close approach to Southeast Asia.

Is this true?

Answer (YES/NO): NO